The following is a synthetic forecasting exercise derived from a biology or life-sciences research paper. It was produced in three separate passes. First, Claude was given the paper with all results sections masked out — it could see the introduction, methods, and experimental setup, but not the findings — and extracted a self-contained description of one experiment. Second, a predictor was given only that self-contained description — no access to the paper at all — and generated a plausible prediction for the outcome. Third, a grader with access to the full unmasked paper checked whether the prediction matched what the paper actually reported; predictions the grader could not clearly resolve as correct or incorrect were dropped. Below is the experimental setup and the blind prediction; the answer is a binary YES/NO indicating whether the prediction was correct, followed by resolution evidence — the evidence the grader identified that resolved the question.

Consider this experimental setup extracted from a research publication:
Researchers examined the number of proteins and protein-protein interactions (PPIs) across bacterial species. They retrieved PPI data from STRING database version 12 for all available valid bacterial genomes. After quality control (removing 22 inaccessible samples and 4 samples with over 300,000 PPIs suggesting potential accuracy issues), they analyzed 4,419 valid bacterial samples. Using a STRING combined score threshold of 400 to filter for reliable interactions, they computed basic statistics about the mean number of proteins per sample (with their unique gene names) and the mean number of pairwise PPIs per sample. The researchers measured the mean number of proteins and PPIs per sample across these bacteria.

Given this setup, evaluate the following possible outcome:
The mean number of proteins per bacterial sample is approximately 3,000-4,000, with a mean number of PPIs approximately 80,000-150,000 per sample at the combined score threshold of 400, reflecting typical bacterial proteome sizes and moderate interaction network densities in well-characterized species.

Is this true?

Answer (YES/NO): NO